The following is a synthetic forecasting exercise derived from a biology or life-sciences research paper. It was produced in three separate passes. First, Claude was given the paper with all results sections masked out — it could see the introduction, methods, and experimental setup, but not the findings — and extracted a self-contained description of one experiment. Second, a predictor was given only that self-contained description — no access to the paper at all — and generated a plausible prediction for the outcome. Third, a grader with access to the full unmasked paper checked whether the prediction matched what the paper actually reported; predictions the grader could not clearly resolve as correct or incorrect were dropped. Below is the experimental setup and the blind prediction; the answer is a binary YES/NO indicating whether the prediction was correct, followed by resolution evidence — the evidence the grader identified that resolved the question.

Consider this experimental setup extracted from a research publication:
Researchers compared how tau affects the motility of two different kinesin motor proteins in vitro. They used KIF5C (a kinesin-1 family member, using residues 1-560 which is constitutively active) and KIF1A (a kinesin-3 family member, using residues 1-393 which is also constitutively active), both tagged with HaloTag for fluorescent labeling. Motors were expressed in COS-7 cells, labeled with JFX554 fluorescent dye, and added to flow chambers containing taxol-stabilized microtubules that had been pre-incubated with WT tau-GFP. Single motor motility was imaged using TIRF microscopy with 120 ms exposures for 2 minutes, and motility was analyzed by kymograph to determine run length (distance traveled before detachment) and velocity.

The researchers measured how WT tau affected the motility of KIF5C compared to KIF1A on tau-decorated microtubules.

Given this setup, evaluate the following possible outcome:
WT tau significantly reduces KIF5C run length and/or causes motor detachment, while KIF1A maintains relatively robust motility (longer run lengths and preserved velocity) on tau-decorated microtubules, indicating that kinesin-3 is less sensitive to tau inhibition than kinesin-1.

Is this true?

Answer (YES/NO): NO